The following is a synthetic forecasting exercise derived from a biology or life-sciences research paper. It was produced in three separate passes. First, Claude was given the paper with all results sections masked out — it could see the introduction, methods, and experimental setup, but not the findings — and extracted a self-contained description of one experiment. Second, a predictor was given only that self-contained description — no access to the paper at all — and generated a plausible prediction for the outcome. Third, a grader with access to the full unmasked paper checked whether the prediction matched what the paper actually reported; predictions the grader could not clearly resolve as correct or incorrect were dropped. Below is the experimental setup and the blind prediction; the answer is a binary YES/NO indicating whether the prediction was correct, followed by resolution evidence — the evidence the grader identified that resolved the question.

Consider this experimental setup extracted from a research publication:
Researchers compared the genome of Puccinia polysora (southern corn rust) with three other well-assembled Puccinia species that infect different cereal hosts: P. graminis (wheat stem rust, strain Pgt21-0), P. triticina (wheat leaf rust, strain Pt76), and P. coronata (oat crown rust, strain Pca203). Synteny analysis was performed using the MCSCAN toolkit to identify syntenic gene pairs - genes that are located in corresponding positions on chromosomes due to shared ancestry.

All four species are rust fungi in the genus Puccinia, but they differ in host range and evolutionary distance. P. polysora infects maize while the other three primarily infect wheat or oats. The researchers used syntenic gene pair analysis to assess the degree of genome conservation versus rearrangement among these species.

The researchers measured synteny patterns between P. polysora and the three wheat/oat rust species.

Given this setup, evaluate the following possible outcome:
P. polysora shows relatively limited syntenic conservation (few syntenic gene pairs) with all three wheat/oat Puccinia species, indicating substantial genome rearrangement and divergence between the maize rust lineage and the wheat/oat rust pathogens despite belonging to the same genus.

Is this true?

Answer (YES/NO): NO